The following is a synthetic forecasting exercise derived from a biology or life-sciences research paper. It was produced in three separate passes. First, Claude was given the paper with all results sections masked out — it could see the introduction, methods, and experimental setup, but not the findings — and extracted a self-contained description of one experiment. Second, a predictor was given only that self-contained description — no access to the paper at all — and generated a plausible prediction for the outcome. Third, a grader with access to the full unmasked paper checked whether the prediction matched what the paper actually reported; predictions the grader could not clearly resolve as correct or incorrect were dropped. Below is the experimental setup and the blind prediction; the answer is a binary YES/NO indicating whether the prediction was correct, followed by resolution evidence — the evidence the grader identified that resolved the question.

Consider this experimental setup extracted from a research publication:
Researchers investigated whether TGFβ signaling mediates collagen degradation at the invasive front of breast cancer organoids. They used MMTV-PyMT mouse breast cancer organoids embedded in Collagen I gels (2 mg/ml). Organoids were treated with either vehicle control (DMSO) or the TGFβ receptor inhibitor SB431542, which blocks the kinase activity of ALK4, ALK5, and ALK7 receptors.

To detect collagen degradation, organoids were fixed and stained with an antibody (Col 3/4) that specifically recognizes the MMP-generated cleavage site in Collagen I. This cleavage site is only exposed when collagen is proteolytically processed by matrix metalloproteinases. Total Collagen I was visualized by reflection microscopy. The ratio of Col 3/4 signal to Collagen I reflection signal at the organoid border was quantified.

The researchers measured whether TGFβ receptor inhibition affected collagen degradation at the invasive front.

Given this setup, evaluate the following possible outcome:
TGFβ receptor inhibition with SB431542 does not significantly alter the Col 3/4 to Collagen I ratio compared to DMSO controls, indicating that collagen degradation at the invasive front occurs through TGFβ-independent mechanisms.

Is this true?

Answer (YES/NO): YES